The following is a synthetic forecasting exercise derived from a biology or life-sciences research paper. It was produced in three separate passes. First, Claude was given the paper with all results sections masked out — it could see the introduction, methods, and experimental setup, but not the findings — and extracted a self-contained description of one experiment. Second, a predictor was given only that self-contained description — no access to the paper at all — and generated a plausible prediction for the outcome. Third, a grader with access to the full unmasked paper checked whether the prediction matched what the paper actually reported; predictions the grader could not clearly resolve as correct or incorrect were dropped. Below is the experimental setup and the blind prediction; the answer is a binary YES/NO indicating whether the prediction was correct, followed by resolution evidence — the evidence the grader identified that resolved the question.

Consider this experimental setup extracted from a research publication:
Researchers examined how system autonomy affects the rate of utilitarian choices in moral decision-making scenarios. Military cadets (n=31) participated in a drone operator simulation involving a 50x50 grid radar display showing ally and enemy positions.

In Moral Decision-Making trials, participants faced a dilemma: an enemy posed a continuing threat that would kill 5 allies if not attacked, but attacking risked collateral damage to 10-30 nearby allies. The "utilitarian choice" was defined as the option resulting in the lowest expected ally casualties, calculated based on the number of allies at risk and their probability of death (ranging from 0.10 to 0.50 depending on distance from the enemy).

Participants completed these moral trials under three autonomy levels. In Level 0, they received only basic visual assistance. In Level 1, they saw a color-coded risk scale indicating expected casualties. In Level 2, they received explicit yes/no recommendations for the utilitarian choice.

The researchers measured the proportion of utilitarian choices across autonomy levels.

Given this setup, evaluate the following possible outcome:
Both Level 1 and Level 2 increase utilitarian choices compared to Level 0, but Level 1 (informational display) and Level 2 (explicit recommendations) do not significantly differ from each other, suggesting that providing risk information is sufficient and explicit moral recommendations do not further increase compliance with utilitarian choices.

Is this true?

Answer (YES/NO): NO